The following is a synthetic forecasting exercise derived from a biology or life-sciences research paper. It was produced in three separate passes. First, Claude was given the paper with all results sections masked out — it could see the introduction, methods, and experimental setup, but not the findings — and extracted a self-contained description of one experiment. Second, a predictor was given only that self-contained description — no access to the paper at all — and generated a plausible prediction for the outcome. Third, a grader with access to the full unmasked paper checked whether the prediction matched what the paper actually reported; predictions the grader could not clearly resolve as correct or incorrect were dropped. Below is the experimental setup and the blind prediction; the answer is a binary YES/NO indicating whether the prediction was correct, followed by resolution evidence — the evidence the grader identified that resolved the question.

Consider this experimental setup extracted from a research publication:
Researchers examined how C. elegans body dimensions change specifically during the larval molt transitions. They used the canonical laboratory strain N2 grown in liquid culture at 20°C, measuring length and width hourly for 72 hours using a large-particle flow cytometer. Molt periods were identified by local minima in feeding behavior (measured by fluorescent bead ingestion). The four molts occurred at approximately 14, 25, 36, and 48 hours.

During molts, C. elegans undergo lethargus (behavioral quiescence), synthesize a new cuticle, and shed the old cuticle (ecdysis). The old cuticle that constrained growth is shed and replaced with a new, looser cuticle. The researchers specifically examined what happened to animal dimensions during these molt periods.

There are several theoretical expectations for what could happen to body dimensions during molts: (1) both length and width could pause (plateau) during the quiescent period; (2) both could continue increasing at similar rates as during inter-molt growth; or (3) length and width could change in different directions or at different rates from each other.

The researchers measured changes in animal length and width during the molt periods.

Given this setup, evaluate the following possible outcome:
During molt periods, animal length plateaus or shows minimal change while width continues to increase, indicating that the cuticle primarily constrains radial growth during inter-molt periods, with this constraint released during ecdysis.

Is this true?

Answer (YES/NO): NO